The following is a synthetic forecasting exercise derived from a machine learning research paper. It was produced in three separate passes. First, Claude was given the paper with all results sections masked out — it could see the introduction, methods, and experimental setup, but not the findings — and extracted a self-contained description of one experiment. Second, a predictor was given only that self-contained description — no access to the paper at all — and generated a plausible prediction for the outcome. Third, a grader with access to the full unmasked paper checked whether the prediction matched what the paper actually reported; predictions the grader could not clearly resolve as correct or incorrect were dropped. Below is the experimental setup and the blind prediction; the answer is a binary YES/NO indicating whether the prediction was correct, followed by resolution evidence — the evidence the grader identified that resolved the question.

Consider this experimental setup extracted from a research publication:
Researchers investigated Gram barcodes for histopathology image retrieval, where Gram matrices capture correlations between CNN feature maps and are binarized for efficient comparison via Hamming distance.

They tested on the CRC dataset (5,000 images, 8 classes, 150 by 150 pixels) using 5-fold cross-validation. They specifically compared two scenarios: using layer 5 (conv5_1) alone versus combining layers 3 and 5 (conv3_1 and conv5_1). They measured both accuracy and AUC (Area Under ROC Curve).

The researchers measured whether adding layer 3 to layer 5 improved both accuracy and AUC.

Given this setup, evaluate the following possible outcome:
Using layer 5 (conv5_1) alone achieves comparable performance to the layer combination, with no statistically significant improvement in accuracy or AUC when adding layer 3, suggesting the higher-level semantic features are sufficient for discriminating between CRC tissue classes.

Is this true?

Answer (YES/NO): NO